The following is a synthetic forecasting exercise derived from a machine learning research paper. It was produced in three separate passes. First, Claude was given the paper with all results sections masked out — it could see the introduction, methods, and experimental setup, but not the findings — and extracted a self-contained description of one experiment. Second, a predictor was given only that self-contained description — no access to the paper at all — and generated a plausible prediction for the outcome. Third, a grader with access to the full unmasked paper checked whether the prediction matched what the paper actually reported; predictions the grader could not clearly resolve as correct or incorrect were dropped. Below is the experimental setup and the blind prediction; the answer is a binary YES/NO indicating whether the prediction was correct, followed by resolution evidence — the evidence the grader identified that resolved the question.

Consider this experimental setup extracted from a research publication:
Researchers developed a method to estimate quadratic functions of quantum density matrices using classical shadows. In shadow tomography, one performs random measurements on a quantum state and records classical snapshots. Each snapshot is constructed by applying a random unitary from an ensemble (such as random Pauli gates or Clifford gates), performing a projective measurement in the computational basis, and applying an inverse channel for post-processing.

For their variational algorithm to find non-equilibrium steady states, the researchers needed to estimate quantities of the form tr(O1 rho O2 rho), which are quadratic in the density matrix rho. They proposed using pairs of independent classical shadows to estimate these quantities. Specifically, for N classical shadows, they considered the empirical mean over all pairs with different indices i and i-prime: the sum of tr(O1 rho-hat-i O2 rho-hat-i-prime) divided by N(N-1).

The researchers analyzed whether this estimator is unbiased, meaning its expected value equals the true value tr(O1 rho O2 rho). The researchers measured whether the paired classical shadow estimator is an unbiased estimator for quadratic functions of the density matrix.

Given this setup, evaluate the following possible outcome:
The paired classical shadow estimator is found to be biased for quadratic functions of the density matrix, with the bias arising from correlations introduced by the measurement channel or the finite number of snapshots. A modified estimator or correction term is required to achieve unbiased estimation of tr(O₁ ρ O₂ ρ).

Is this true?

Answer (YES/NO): NO